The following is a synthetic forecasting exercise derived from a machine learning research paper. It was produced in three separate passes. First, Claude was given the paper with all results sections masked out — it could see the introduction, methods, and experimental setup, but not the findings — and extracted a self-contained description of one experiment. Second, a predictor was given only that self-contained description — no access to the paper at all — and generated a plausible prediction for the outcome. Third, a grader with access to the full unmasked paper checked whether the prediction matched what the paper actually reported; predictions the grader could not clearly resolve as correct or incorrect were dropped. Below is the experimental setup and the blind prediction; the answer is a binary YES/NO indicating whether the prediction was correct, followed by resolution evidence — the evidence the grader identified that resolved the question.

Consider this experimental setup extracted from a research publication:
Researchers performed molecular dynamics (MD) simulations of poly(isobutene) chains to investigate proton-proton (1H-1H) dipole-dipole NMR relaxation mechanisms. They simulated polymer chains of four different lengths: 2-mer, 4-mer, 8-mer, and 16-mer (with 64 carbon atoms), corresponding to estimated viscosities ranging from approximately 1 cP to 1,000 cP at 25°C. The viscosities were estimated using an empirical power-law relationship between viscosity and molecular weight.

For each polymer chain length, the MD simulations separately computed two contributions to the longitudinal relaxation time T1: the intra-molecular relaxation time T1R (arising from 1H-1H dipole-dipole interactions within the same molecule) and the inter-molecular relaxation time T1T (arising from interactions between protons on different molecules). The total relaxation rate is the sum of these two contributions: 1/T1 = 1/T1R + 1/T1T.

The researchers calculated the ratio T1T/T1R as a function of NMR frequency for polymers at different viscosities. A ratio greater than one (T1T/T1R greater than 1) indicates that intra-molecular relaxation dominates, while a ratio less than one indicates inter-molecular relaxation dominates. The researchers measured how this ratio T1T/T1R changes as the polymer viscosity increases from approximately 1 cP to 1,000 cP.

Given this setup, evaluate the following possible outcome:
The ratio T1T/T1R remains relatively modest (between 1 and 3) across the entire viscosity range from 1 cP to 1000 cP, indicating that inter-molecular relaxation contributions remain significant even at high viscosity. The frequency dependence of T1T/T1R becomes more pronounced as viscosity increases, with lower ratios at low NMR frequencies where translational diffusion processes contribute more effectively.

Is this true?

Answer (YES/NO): NO